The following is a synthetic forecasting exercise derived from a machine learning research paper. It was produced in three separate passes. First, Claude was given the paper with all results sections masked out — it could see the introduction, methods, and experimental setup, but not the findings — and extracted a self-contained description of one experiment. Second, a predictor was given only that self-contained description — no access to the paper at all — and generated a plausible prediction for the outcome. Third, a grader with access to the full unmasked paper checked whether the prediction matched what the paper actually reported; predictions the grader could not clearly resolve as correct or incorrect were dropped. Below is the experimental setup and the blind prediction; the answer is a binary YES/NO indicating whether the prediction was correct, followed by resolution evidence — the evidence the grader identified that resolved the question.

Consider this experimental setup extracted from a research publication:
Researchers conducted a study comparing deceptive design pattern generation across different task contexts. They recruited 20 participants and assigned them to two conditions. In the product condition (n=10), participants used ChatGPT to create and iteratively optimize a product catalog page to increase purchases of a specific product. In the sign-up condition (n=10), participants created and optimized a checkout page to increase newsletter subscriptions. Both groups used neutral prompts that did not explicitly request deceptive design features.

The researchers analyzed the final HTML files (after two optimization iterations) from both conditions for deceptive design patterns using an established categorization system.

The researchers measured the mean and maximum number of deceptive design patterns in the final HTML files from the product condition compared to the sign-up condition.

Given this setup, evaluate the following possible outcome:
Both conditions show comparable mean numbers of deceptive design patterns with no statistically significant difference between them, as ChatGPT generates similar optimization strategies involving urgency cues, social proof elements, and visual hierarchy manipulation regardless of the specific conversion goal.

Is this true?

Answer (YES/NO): NO